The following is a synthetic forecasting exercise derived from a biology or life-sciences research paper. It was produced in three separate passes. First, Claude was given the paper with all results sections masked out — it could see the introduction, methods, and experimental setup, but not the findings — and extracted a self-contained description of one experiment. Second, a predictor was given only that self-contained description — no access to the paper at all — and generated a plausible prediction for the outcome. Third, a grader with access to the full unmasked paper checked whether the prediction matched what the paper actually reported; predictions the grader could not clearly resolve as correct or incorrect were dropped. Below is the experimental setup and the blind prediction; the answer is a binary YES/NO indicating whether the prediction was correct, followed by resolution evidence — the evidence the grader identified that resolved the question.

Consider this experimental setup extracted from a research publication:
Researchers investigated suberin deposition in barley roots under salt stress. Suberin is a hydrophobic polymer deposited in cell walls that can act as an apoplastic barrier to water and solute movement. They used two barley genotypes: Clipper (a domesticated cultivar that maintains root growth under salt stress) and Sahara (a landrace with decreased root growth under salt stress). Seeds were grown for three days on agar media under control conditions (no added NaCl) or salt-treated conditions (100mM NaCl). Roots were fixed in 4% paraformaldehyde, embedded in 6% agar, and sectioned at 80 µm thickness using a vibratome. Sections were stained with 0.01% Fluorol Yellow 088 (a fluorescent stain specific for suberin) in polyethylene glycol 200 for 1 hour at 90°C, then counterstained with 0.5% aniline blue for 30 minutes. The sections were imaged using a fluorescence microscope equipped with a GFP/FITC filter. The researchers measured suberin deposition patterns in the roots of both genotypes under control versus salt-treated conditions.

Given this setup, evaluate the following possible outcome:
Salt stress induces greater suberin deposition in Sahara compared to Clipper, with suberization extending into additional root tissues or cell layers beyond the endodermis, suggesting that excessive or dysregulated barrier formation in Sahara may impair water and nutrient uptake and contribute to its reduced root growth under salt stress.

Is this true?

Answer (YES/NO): NO